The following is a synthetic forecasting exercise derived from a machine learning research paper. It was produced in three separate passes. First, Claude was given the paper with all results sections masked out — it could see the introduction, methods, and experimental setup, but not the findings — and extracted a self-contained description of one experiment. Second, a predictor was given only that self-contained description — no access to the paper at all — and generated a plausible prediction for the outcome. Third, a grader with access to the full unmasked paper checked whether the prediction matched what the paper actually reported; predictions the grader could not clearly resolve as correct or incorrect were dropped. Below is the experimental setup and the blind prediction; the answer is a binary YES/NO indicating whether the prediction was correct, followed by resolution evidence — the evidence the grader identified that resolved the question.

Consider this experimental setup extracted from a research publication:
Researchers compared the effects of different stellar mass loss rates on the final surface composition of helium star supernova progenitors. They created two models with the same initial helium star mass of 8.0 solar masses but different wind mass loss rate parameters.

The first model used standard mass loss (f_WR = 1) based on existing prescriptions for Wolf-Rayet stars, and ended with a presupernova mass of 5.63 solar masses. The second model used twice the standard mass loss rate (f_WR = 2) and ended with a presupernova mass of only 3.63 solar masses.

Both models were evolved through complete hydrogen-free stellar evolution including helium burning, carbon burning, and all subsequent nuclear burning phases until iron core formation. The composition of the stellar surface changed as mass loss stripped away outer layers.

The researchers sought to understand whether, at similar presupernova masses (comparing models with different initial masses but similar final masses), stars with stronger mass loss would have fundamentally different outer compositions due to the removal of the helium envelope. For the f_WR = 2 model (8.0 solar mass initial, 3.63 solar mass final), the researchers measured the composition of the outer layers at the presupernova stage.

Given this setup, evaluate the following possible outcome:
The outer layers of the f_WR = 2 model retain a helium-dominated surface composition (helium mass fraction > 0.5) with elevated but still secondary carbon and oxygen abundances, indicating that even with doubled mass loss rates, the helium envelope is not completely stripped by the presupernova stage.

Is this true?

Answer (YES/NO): NO